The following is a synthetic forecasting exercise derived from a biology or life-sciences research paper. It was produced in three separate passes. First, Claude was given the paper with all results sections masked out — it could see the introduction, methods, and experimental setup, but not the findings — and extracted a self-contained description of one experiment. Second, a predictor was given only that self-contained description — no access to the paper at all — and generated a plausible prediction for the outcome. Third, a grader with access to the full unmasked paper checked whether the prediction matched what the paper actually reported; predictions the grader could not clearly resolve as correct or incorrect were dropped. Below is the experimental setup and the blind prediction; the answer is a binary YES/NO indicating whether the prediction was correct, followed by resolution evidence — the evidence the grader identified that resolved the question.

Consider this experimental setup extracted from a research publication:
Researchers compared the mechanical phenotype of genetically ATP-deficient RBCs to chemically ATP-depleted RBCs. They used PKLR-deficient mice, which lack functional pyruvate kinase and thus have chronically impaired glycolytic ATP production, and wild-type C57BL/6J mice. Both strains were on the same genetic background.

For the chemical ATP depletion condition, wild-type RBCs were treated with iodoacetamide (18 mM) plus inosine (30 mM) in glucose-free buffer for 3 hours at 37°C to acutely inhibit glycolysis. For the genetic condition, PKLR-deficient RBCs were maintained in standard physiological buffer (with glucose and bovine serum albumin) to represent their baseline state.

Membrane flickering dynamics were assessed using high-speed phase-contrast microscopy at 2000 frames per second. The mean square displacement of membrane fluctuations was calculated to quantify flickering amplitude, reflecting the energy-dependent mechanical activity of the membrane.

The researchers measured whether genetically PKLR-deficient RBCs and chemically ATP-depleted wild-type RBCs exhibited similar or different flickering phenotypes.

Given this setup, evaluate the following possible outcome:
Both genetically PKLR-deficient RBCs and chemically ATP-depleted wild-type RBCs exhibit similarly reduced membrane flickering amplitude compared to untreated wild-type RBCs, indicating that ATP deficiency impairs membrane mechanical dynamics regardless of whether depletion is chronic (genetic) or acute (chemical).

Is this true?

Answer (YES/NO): YES